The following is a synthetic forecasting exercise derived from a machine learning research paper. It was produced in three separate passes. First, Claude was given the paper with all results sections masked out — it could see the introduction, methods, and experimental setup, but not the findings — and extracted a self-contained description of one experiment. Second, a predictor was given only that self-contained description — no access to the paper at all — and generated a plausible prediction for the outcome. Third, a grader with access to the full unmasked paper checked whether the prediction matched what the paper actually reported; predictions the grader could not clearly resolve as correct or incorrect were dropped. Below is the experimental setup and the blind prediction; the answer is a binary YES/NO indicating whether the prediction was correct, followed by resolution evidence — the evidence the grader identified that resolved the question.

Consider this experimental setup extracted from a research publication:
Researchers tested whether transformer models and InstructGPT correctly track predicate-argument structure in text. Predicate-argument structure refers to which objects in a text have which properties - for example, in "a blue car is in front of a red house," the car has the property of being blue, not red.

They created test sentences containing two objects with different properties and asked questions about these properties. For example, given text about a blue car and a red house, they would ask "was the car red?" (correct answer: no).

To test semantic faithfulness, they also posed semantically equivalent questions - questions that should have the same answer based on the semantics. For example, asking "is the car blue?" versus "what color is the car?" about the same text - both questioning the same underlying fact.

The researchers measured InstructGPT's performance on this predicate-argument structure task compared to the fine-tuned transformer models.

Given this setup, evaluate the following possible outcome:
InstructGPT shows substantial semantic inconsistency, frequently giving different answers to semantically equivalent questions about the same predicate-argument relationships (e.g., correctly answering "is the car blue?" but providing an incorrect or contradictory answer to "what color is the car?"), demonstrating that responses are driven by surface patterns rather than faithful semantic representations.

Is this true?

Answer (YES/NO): NO